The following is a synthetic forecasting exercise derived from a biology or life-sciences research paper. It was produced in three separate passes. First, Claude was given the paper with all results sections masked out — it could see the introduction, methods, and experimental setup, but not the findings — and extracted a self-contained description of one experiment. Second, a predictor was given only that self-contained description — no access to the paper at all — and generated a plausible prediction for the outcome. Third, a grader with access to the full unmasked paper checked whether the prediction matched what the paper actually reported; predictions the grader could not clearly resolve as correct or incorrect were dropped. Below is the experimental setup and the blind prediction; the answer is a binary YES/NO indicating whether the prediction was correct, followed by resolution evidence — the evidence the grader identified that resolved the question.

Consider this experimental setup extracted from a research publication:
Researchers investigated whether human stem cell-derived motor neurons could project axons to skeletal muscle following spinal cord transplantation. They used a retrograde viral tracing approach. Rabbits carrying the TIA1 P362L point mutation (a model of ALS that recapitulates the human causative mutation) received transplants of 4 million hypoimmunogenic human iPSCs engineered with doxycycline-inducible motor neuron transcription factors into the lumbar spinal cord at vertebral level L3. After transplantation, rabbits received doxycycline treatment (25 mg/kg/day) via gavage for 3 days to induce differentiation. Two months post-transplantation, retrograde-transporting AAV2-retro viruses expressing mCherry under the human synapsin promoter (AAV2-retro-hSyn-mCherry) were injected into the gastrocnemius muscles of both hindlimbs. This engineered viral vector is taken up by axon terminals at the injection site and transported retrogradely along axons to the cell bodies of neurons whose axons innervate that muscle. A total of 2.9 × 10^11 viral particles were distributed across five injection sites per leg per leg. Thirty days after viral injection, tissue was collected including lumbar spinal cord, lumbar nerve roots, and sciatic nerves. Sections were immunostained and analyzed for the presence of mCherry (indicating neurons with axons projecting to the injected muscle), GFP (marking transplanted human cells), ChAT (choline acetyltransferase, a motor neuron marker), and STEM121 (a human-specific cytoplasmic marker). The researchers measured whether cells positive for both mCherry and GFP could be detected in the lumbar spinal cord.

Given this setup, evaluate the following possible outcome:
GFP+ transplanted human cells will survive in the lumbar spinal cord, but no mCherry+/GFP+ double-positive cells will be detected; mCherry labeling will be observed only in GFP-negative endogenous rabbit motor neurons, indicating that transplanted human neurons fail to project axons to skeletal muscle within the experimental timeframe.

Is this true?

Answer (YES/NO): NO